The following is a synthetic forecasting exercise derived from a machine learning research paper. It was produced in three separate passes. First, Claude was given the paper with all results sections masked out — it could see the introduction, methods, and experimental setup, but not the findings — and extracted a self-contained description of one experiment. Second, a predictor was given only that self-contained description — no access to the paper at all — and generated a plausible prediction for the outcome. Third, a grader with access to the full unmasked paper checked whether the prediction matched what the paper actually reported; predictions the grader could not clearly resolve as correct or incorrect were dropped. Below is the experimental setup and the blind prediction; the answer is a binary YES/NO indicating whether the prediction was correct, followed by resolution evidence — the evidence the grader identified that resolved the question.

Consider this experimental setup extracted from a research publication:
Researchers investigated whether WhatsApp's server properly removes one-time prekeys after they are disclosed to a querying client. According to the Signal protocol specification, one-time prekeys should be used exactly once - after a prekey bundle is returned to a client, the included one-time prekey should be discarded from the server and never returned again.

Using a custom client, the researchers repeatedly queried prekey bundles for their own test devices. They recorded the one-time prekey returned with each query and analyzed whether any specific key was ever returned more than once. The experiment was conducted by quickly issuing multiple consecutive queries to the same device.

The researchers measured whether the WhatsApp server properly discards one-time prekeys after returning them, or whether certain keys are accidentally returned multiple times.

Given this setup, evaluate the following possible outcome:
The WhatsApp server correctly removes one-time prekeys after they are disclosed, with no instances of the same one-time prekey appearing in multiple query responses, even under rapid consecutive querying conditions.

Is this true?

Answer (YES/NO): NO